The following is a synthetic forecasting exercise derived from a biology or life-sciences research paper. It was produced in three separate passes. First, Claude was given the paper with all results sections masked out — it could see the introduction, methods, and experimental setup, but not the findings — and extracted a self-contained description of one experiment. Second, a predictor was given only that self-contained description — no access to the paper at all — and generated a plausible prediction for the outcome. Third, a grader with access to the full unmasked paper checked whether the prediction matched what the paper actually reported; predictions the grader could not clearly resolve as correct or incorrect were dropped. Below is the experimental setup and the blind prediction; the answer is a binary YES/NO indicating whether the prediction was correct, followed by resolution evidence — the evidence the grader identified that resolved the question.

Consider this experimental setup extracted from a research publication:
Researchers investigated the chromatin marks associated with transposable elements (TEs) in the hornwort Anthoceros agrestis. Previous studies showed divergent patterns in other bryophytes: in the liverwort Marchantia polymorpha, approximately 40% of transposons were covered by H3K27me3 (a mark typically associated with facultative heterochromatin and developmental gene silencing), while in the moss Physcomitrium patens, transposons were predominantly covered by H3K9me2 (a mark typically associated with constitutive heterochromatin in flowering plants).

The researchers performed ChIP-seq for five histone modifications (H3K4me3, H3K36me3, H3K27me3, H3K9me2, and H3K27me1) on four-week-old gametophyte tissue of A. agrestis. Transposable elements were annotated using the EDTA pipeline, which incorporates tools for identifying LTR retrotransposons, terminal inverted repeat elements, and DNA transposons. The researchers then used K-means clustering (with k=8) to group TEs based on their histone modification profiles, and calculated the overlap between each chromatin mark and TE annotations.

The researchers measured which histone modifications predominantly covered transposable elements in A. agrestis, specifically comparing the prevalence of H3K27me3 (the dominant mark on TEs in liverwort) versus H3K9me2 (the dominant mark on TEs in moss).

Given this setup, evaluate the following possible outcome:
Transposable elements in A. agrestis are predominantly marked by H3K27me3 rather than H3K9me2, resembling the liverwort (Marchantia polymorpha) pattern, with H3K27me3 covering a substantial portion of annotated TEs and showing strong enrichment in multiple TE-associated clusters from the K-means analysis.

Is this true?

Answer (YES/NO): NO